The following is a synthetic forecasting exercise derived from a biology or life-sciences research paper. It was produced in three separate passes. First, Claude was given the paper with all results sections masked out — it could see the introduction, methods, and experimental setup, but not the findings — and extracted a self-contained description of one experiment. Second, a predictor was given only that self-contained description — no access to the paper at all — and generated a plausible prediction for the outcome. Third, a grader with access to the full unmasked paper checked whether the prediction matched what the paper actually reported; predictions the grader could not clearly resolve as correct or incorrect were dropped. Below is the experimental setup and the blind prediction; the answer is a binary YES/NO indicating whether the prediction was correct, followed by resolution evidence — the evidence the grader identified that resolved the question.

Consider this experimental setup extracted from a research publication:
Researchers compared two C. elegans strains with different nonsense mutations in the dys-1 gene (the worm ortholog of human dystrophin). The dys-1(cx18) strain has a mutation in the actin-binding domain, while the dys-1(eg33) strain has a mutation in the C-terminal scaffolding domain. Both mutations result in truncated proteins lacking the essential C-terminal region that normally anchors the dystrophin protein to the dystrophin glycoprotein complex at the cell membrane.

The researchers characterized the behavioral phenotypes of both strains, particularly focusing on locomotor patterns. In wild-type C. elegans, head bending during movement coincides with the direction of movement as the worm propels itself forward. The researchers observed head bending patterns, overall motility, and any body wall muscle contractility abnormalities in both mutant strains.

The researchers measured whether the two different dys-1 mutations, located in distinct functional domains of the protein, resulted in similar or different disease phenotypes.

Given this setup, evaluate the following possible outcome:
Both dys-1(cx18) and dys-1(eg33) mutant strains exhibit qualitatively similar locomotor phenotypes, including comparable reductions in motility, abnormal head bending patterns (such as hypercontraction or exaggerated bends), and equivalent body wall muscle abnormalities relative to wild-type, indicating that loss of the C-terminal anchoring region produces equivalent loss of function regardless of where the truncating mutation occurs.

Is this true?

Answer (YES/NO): YES